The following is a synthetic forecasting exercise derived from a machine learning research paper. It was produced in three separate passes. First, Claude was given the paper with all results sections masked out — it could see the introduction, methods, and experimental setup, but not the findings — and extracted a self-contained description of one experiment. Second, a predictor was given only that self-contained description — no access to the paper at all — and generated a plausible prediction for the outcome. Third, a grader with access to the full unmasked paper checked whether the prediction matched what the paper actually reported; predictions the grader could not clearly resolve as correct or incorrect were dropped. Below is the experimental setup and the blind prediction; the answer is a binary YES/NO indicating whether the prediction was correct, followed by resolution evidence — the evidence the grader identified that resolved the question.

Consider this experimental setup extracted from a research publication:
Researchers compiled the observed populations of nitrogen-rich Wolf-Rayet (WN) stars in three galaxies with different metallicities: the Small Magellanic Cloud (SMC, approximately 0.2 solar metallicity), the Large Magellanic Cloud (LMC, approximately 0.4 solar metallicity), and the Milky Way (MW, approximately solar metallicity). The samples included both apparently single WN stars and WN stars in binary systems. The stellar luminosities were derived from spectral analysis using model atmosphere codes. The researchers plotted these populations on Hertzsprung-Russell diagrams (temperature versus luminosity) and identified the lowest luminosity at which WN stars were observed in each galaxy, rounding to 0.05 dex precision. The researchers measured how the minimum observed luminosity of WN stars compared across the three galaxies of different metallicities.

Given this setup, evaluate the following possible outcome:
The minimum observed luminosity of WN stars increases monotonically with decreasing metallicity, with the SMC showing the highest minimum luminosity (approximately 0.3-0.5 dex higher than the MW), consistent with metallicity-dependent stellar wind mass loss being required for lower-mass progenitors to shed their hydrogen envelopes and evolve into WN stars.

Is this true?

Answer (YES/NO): NO